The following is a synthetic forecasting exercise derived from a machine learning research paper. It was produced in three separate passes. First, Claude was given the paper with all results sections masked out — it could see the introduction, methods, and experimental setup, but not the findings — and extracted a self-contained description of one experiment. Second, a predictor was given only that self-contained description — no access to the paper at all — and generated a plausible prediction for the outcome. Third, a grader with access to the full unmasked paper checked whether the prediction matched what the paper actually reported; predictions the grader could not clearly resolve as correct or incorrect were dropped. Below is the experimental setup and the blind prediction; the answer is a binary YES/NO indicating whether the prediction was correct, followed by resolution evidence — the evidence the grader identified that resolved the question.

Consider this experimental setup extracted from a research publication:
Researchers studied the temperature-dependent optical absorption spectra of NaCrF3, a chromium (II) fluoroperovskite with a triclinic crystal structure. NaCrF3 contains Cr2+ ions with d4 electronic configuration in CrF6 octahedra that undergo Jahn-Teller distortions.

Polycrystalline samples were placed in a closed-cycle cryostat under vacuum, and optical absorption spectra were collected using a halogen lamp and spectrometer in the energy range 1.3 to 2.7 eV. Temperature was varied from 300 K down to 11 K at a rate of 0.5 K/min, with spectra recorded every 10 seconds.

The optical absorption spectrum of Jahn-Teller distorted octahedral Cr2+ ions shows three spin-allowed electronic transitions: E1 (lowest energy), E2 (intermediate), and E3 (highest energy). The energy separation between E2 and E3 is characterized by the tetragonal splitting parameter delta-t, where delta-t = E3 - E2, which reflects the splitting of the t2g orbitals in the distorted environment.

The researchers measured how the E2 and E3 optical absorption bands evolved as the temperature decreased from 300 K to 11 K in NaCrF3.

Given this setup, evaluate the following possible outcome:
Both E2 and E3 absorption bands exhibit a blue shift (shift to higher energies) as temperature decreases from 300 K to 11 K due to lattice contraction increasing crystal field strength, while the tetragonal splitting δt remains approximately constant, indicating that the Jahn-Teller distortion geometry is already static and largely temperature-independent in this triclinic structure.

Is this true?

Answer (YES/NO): NO